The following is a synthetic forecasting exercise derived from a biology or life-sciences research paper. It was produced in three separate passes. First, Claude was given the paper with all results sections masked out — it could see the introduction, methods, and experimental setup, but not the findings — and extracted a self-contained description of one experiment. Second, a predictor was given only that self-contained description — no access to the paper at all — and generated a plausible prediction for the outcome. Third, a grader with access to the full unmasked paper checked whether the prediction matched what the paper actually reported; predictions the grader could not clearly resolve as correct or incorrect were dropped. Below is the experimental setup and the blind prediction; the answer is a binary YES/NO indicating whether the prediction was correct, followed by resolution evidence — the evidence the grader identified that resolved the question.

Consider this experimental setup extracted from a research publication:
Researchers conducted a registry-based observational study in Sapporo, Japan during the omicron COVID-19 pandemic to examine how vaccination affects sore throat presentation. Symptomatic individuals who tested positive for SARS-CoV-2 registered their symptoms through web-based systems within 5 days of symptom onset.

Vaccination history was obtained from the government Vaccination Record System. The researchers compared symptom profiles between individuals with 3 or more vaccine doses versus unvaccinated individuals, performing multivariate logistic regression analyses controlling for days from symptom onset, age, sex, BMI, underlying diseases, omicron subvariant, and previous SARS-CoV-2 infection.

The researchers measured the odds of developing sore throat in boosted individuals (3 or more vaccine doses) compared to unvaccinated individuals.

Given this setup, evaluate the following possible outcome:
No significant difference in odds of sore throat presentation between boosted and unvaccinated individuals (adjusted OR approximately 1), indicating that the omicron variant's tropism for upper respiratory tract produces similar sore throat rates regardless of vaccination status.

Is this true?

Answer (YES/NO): NO